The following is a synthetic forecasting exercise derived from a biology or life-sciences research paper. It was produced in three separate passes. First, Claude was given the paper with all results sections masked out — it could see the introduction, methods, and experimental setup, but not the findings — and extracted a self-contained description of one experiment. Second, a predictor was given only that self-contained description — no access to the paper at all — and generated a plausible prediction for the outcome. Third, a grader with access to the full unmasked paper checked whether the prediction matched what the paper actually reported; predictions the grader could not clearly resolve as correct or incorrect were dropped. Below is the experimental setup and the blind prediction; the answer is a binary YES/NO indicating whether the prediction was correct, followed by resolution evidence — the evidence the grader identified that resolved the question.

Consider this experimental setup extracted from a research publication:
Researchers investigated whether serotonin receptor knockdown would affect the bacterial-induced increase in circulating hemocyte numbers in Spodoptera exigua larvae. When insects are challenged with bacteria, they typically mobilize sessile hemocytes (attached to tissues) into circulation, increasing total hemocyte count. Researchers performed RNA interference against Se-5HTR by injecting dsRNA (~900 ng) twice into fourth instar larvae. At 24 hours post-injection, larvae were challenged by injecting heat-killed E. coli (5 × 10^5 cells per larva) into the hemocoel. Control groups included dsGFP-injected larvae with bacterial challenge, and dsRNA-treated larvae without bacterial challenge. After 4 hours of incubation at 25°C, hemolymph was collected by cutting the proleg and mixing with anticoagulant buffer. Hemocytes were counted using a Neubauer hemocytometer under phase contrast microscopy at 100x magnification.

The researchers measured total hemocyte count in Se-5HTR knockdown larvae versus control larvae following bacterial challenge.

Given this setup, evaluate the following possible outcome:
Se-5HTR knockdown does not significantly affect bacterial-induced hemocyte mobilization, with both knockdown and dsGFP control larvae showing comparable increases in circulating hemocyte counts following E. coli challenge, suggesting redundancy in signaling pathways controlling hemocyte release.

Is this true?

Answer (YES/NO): NO